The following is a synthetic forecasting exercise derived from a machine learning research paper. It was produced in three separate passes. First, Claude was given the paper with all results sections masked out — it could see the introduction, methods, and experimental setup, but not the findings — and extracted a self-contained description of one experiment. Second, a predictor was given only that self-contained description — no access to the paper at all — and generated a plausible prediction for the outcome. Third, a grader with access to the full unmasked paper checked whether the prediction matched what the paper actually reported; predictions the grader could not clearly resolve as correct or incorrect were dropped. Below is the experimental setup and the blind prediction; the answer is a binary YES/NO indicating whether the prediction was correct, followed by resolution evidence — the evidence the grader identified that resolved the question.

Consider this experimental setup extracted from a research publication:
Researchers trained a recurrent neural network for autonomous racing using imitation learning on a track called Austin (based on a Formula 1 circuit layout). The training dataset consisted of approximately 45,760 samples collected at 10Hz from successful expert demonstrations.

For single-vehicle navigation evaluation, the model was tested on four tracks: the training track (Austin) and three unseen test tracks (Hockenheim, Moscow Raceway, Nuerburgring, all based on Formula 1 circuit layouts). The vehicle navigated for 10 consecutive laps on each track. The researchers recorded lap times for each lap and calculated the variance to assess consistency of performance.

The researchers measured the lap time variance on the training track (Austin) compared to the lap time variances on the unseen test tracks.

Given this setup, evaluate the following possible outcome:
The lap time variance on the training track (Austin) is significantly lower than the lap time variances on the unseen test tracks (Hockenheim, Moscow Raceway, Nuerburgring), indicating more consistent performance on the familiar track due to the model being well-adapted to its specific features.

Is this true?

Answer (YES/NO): NO